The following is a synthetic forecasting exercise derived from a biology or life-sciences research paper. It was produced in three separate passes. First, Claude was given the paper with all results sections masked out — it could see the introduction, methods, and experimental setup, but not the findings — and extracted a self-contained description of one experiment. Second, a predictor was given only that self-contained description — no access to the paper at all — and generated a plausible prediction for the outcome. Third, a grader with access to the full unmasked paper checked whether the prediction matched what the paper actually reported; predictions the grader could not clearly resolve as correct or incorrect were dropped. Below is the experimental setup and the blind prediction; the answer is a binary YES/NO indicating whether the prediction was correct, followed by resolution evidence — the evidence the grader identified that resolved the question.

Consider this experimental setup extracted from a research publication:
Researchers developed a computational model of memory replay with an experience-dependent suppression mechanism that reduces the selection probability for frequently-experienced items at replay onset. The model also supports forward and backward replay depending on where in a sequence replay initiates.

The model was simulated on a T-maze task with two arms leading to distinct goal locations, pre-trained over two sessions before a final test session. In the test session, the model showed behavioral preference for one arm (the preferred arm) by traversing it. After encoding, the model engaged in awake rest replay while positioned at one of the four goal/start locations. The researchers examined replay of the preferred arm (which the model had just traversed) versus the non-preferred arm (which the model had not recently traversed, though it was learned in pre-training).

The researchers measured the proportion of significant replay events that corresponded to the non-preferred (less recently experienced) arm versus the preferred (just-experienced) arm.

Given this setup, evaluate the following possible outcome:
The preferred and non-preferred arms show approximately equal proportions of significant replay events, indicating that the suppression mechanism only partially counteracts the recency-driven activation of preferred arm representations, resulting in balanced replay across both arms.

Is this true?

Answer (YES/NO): NO